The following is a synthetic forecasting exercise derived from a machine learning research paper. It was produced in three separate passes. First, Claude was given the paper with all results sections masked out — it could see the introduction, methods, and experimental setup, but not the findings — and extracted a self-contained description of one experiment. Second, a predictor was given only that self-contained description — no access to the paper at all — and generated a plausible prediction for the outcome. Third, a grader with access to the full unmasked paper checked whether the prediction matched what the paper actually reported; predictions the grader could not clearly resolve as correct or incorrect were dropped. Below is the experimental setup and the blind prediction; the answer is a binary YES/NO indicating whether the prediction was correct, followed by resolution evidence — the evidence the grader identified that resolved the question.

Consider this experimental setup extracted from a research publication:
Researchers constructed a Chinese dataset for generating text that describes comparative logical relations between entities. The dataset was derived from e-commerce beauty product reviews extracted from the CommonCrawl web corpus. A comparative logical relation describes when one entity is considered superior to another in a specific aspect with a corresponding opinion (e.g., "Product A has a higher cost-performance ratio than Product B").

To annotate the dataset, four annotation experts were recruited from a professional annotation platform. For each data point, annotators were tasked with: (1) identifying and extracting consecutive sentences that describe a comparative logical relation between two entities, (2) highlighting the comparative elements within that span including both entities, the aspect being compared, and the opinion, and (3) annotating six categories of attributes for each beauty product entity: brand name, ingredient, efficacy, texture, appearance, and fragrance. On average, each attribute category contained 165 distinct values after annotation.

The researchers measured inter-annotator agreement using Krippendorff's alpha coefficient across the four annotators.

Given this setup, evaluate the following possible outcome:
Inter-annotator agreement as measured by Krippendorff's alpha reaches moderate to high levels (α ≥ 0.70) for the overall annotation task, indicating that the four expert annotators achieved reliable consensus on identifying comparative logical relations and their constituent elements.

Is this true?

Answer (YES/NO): YES